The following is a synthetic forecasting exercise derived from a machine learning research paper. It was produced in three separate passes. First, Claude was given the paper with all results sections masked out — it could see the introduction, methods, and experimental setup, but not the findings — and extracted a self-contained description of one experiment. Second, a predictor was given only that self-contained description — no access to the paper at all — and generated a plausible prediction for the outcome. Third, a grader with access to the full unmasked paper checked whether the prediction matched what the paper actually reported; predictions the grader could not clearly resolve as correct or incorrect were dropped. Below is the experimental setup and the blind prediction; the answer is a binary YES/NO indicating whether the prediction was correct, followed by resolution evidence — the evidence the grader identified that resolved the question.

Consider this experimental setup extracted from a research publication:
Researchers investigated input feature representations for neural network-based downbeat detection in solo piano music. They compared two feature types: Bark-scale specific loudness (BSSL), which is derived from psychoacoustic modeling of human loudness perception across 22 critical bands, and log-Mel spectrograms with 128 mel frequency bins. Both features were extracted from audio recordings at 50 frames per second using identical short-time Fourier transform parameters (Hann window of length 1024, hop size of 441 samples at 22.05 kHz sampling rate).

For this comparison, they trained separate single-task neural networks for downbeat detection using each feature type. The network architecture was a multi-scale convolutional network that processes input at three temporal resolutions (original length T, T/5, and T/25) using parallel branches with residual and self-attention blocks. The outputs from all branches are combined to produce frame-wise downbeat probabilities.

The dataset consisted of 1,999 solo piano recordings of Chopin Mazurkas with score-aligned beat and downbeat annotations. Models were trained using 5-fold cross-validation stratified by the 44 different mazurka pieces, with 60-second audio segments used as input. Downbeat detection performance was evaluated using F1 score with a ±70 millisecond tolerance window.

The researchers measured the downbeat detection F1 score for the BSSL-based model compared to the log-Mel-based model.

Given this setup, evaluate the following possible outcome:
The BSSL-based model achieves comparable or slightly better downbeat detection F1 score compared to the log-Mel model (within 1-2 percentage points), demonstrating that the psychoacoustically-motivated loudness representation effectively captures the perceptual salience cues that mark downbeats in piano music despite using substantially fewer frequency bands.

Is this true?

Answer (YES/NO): NO